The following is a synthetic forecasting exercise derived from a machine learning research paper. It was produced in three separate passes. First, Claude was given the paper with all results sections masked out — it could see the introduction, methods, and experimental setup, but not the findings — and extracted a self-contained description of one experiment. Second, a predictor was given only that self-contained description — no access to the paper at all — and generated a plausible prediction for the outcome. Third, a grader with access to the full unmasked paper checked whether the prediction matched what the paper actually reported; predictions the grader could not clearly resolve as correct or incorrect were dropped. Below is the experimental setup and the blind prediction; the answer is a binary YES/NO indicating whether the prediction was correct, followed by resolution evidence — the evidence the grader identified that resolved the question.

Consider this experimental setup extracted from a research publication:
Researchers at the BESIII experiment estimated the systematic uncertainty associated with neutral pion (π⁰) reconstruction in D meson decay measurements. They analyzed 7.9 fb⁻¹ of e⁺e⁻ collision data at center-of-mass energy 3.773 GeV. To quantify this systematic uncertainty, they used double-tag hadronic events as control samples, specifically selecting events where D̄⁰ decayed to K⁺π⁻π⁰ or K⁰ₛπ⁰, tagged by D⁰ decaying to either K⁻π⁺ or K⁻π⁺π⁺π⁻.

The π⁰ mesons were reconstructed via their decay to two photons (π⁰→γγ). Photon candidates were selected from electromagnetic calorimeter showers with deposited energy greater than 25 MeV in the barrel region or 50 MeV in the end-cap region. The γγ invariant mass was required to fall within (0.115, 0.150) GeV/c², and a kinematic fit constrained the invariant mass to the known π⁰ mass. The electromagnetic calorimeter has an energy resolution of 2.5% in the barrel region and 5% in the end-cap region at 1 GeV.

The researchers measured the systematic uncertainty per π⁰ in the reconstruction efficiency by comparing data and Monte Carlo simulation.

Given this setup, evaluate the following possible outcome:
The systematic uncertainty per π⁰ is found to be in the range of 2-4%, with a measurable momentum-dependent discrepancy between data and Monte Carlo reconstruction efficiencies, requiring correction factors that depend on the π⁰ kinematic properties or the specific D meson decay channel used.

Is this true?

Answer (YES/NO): NO